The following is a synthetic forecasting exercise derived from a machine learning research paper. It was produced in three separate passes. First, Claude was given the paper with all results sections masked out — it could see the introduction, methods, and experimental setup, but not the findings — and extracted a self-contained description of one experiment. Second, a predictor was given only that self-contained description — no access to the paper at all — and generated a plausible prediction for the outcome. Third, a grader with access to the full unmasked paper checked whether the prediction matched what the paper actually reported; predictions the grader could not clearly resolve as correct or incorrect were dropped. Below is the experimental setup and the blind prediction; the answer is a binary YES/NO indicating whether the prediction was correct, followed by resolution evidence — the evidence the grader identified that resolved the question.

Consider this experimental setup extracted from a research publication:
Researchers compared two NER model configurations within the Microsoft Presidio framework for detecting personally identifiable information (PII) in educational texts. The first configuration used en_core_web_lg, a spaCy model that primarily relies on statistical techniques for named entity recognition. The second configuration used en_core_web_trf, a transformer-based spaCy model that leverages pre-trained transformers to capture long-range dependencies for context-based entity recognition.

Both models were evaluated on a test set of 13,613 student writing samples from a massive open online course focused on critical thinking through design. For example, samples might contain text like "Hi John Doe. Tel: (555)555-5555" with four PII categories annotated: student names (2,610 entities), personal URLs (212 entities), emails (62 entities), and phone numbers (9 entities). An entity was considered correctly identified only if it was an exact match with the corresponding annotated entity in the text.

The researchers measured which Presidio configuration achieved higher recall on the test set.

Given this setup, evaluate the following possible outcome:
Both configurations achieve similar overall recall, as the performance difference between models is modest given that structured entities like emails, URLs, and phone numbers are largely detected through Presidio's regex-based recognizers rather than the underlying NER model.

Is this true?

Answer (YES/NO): NO